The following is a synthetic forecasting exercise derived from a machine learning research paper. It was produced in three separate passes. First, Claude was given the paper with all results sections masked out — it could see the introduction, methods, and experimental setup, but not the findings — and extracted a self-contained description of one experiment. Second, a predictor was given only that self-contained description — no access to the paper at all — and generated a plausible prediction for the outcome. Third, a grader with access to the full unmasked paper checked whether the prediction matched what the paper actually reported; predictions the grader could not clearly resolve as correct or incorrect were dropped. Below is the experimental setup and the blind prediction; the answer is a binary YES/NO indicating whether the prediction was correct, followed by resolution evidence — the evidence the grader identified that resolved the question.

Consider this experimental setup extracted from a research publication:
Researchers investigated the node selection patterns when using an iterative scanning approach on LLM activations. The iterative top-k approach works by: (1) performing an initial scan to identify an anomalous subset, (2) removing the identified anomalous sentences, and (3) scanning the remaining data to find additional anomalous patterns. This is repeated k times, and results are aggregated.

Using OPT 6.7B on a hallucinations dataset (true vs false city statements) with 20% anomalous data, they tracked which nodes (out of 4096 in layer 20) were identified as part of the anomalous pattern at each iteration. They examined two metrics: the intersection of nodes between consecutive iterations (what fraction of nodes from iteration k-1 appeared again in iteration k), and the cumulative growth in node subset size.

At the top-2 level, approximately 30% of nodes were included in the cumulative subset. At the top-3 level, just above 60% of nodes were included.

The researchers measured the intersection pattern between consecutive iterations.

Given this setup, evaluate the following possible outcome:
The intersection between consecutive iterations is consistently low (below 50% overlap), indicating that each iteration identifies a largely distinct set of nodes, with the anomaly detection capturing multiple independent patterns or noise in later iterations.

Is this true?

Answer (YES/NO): NO